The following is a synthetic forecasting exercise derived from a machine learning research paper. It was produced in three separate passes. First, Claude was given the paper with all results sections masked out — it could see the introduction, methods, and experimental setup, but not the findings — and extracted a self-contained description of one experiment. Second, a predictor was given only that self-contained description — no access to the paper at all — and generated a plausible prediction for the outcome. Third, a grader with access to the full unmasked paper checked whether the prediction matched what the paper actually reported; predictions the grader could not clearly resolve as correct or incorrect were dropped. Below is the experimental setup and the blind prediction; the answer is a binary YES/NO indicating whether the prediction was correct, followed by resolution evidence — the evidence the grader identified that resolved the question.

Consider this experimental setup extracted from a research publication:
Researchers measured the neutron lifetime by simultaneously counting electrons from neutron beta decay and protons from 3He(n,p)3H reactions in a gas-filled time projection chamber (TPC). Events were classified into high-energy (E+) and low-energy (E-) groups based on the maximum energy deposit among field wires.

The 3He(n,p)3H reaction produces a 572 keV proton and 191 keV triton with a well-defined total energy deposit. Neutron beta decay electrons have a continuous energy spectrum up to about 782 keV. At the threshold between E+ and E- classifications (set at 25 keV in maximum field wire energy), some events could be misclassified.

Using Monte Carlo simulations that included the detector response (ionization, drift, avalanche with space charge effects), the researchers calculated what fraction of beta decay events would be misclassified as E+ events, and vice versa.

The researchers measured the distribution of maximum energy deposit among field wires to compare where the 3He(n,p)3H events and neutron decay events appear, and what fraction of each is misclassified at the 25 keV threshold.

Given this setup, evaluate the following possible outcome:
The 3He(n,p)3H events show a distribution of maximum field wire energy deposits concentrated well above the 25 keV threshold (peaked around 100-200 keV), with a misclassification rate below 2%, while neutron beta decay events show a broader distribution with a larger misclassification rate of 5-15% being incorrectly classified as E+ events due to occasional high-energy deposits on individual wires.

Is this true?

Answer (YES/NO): NO